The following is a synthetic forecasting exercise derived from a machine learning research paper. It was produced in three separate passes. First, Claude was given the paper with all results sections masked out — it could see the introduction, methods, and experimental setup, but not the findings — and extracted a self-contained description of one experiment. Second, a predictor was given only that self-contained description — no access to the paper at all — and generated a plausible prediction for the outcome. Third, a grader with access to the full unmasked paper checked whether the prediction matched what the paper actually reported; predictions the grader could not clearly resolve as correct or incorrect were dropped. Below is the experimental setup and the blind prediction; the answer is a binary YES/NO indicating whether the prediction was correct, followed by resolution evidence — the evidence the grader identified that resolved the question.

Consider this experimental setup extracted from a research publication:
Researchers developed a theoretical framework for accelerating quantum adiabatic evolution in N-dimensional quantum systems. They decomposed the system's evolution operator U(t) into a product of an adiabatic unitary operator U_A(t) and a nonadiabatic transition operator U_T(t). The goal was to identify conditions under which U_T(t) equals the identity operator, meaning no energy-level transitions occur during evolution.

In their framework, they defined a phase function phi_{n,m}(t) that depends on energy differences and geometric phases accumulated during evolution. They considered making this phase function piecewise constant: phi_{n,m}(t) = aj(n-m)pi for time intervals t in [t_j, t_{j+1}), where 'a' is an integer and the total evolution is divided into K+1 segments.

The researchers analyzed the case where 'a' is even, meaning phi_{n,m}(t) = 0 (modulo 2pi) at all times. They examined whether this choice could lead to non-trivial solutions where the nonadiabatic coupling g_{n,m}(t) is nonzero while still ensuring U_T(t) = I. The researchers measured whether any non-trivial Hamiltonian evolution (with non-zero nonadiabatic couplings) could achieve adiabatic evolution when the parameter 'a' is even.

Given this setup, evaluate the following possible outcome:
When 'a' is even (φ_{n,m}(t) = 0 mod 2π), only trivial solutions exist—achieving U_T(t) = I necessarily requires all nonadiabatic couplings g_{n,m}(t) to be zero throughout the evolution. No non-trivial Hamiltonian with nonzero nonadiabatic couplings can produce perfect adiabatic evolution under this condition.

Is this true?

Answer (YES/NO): YES